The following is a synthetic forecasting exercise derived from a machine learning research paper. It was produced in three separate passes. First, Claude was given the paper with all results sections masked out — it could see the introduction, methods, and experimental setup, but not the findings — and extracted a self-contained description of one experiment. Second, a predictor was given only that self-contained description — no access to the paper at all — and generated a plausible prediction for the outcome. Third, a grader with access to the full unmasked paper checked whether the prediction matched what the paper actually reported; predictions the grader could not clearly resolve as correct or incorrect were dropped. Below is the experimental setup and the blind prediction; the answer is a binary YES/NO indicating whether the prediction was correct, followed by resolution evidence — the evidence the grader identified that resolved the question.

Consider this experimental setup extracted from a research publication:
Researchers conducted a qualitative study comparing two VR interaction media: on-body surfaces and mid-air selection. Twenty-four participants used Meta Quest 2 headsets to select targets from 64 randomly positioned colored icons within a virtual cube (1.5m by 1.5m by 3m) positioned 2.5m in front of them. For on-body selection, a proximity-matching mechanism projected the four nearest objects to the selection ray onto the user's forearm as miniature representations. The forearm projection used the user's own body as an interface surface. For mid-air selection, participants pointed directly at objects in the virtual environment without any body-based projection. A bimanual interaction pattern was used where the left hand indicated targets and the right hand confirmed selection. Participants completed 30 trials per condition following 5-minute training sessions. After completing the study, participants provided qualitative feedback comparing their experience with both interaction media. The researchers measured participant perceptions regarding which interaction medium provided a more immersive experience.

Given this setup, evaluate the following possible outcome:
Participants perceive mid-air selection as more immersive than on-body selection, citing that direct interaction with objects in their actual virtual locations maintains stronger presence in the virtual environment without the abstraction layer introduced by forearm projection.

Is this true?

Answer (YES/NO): NO